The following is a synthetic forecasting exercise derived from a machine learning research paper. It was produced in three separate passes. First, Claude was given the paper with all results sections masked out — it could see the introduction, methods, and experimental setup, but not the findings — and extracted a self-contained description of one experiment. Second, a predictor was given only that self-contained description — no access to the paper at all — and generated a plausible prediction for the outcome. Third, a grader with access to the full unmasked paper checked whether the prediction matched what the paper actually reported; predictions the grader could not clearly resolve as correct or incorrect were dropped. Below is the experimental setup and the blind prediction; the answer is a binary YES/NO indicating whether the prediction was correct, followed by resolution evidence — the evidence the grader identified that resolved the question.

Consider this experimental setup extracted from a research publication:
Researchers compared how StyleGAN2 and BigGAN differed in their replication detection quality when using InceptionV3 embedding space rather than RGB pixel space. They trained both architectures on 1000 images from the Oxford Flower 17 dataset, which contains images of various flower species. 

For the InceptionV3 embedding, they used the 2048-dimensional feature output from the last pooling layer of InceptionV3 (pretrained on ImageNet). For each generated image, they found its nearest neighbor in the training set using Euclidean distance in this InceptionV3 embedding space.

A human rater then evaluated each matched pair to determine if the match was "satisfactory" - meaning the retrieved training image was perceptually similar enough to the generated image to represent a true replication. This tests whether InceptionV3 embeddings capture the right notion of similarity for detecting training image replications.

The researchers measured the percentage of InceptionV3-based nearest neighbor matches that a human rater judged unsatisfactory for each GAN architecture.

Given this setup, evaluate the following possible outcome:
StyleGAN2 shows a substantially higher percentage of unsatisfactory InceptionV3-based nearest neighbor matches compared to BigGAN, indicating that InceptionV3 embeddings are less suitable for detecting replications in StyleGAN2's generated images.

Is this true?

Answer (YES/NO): YES